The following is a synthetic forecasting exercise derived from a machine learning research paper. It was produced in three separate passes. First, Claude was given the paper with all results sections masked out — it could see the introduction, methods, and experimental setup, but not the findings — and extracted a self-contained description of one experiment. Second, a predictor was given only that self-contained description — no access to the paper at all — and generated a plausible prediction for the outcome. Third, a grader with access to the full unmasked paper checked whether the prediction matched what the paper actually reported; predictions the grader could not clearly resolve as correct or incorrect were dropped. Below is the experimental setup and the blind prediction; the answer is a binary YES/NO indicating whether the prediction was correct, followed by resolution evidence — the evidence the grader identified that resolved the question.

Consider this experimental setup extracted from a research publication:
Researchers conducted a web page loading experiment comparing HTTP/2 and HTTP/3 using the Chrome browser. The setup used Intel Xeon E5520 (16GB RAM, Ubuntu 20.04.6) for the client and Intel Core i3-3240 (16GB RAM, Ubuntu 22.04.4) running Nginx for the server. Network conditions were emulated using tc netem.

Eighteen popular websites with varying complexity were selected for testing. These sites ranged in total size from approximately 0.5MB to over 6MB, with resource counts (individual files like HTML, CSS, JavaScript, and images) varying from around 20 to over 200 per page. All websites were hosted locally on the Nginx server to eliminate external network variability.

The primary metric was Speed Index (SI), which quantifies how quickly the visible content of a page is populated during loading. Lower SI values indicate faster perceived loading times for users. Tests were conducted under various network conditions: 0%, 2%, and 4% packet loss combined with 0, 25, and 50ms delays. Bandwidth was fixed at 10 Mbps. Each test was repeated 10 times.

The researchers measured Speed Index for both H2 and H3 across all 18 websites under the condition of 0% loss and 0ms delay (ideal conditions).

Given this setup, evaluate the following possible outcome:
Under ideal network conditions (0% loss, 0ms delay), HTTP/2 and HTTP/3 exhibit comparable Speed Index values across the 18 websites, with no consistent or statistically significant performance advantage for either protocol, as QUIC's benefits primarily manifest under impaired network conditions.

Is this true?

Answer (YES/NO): YES